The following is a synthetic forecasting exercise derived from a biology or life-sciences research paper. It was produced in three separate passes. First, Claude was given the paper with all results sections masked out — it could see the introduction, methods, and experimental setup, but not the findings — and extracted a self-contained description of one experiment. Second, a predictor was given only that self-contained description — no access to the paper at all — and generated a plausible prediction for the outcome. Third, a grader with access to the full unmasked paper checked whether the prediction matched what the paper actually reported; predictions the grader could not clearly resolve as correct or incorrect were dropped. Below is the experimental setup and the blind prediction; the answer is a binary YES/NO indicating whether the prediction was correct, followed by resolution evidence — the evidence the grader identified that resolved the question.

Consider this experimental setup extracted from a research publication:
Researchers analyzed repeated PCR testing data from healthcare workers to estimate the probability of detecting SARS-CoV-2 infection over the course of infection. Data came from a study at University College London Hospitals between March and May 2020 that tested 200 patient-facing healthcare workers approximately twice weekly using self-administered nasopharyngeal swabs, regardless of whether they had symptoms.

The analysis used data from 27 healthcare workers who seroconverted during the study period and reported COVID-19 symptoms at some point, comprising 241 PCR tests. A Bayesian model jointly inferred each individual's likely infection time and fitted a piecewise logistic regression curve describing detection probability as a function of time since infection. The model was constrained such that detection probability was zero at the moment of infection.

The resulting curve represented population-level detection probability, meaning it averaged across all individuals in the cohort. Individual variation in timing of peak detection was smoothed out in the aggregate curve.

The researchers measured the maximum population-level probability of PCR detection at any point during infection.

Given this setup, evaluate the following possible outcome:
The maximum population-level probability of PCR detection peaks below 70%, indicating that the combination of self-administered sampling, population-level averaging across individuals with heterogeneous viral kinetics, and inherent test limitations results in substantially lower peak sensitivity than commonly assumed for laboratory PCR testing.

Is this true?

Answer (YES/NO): NO